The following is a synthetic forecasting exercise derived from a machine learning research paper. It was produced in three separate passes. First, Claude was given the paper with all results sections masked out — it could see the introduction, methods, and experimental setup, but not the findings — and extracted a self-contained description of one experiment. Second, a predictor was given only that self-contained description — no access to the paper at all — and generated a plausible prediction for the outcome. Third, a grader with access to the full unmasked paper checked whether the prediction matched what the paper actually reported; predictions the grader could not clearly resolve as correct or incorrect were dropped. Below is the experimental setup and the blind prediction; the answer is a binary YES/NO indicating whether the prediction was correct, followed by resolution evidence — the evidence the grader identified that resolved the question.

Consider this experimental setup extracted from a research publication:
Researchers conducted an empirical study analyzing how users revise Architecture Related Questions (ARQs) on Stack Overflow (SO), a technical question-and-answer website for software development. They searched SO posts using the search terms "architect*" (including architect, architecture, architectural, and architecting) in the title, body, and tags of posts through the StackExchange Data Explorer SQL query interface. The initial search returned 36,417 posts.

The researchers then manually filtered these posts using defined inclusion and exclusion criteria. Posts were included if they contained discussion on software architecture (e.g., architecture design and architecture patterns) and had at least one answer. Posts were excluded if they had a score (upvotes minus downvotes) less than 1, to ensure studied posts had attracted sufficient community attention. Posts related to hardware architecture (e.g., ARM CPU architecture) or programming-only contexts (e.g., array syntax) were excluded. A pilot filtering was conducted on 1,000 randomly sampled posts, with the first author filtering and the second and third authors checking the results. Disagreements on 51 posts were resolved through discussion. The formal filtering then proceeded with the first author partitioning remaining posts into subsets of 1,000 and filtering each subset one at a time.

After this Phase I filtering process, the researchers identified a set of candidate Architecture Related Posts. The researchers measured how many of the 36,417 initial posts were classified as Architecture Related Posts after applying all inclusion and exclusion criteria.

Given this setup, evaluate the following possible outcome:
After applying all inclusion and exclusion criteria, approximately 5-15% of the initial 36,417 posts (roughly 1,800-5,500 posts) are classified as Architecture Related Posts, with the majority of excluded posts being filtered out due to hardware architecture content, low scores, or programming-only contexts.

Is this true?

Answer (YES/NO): NO